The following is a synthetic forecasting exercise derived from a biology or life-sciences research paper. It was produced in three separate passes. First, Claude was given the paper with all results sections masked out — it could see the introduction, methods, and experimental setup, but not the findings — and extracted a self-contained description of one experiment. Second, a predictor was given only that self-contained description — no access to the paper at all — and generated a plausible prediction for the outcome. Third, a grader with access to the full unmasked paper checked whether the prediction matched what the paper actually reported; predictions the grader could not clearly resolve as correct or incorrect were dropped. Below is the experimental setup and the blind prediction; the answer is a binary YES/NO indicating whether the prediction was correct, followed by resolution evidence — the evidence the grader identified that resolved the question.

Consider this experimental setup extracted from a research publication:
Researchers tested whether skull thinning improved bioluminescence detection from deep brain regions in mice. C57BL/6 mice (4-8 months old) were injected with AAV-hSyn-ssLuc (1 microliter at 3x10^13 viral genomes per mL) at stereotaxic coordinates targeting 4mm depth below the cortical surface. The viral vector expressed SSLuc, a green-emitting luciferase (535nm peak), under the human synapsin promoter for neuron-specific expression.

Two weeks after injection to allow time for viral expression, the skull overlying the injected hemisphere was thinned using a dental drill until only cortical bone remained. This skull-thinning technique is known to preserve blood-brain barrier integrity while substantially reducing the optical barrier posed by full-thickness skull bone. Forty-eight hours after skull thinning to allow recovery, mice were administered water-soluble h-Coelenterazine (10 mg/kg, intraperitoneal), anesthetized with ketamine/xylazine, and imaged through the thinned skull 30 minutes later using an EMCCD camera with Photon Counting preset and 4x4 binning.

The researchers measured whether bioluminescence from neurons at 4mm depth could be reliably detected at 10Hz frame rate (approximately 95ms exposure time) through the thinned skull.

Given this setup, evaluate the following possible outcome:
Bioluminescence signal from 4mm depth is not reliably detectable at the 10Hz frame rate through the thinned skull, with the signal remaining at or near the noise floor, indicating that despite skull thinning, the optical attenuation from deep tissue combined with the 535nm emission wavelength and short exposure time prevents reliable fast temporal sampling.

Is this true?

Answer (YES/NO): NO